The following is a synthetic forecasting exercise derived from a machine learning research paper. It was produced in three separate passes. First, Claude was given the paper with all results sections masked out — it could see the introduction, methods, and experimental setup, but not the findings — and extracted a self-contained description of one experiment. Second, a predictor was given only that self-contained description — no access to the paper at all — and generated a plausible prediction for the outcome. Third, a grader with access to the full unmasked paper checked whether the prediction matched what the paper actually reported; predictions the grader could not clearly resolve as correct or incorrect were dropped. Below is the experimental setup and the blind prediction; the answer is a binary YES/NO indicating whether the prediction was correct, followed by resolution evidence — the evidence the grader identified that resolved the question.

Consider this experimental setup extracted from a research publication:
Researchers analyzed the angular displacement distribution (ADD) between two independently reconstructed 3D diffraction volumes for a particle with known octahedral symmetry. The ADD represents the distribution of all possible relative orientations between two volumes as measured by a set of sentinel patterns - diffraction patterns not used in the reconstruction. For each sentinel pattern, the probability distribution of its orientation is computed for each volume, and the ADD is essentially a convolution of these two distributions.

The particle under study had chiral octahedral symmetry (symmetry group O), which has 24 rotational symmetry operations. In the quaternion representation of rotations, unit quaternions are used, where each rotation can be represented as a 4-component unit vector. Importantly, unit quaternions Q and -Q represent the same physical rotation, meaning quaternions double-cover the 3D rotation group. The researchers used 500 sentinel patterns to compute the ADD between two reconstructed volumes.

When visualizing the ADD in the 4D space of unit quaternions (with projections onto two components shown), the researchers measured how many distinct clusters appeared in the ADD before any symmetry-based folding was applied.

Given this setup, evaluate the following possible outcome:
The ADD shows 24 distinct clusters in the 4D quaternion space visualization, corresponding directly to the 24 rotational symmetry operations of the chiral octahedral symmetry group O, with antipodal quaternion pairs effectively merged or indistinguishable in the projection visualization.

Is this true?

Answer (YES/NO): NO